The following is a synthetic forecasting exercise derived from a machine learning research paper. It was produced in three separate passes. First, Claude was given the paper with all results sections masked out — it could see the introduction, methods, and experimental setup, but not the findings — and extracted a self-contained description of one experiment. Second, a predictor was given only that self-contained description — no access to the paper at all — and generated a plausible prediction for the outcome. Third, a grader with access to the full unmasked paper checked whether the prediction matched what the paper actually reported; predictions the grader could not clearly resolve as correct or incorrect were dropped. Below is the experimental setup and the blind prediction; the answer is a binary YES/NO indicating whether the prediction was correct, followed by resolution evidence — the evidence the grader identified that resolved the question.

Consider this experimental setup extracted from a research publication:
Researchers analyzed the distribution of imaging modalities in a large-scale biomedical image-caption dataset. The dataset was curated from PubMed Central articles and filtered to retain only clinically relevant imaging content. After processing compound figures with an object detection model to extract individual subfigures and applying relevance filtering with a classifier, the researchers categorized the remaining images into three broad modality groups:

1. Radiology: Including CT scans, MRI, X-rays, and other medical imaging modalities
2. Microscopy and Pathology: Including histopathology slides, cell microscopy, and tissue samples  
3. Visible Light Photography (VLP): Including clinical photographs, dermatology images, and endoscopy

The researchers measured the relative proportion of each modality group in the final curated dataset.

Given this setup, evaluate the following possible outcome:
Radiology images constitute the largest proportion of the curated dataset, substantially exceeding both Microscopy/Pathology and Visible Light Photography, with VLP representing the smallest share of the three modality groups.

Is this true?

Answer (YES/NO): NO